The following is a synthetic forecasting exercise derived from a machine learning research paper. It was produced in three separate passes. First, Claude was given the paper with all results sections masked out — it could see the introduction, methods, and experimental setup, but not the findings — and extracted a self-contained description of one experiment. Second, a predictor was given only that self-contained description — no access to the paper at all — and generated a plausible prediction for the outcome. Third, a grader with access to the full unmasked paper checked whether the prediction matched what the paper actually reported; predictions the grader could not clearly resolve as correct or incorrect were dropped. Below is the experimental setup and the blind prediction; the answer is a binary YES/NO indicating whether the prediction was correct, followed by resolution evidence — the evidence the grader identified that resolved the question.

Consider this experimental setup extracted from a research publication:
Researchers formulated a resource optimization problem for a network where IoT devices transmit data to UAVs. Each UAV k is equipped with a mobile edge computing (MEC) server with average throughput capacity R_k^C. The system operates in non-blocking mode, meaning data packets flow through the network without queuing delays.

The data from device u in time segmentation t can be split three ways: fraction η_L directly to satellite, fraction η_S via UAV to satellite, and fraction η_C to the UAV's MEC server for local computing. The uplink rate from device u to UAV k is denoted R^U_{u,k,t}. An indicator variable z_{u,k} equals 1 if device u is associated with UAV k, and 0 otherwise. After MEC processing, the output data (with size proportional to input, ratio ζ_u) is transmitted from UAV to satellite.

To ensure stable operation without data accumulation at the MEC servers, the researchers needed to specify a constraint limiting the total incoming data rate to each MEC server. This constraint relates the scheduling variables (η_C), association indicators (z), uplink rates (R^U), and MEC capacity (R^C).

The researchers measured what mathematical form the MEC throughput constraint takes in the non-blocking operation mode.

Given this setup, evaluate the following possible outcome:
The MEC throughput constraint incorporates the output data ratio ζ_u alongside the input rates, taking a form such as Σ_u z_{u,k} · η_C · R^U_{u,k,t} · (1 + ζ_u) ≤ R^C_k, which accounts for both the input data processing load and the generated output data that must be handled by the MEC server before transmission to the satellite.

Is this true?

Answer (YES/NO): NO